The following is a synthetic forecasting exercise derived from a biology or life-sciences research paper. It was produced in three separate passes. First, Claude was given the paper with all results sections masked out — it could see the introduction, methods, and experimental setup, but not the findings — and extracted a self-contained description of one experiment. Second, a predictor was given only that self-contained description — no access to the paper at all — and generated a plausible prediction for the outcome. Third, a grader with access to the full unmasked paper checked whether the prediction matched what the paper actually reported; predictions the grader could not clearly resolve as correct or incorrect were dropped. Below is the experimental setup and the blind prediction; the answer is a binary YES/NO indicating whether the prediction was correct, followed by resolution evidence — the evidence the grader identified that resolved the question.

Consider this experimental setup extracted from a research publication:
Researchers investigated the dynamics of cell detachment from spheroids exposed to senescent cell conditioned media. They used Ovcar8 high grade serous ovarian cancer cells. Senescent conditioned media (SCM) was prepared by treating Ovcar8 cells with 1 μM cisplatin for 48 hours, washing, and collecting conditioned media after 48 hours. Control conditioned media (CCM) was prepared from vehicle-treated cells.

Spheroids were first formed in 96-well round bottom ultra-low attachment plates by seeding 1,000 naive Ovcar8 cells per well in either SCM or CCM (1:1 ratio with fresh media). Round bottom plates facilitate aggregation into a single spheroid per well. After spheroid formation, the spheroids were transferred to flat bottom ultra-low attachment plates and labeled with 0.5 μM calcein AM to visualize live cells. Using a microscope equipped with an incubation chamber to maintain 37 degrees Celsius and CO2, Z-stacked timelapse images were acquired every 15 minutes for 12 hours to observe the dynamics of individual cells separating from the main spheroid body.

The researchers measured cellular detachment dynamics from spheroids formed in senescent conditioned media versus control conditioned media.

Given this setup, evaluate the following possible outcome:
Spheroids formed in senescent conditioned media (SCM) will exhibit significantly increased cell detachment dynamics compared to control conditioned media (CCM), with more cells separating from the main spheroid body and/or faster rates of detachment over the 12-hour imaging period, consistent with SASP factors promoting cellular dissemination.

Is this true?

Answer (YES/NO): YES